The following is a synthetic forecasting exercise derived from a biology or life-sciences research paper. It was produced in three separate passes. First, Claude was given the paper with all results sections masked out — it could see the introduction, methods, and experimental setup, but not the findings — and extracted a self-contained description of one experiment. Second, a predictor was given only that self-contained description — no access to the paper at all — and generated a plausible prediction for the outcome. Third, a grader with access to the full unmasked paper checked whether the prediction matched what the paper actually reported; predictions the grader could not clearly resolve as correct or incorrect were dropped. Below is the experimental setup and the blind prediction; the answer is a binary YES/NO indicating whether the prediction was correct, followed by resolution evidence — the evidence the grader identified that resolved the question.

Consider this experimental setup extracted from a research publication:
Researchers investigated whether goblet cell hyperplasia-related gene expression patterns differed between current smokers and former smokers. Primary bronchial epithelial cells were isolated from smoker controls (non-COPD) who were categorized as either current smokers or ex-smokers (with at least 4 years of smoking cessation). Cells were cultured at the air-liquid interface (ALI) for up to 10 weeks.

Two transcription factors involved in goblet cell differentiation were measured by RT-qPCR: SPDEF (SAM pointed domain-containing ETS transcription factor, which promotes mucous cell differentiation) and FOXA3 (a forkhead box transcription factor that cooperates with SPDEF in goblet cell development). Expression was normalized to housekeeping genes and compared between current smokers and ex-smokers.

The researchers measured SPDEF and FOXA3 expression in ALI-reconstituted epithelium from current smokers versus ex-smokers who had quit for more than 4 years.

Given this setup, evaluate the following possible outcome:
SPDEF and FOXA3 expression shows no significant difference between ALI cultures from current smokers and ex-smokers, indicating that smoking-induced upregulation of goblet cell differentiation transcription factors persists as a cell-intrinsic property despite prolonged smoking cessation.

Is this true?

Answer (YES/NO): NO